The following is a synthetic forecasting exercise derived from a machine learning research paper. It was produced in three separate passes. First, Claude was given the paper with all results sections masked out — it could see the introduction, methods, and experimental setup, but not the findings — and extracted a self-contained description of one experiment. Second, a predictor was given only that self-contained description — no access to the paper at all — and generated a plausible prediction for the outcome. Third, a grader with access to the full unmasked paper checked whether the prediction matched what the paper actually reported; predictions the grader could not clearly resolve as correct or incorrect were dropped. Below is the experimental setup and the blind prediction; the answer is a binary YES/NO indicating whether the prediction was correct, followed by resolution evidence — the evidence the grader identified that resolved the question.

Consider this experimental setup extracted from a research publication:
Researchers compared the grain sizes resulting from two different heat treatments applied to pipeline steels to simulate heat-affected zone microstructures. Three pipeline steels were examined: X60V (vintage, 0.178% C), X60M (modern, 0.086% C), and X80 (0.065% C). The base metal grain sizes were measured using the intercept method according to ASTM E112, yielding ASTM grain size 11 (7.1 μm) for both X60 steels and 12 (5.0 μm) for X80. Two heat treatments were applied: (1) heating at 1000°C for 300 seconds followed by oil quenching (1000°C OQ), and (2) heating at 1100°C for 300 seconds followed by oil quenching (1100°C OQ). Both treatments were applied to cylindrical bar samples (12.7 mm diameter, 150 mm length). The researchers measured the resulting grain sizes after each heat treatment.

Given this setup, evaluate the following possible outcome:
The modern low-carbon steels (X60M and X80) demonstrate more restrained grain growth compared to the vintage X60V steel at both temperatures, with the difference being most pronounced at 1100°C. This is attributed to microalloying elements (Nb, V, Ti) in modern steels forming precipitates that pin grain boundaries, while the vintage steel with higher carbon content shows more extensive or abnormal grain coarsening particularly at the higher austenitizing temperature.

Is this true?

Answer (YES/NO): NO